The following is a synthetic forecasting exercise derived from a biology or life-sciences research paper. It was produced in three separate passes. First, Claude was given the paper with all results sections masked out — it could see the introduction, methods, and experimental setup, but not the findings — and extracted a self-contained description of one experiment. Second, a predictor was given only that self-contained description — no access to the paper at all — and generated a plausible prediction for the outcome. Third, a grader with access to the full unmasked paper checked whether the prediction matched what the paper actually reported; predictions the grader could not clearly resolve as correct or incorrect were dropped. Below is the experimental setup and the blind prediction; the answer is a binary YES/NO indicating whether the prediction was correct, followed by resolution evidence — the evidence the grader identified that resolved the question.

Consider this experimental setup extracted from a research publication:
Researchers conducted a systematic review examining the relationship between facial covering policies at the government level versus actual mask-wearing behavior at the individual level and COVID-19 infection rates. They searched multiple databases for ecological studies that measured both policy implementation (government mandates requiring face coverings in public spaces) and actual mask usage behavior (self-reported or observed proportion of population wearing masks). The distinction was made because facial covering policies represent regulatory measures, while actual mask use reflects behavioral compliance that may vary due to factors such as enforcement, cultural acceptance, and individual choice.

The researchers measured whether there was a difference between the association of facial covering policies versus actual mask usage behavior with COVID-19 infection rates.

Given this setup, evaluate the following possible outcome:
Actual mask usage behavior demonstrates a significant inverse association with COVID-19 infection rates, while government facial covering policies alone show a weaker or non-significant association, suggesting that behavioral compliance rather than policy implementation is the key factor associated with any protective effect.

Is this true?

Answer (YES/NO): YES